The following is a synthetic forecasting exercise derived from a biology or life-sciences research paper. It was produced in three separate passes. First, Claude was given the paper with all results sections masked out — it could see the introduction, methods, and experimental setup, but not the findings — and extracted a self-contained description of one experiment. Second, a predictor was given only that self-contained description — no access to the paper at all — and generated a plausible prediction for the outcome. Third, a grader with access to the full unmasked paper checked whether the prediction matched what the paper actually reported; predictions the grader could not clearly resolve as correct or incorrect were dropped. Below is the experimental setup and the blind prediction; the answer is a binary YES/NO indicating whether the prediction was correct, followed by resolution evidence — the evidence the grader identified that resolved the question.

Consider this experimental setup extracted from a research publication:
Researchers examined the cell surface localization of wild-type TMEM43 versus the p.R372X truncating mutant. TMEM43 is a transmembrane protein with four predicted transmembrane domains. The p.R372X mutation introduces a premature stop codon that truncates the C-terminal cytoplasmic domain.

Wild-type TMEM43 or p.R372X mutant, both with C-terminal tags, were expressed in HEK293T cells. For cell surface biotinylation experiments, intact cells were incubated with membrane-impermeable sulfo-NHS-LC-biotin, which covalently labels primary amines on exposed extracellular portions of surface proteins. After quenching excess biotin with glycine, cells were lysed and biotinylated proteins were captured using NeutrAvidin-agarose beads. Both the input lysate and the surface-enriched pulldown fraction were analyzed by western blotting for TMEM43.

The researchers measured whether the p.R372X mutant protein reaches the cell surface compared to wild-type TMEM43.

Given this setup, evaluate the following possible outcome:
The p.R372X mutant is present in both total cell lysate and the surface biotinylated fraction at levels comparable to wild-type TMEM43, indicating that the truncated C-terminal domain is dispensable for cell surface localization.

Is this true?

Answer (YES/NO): NO